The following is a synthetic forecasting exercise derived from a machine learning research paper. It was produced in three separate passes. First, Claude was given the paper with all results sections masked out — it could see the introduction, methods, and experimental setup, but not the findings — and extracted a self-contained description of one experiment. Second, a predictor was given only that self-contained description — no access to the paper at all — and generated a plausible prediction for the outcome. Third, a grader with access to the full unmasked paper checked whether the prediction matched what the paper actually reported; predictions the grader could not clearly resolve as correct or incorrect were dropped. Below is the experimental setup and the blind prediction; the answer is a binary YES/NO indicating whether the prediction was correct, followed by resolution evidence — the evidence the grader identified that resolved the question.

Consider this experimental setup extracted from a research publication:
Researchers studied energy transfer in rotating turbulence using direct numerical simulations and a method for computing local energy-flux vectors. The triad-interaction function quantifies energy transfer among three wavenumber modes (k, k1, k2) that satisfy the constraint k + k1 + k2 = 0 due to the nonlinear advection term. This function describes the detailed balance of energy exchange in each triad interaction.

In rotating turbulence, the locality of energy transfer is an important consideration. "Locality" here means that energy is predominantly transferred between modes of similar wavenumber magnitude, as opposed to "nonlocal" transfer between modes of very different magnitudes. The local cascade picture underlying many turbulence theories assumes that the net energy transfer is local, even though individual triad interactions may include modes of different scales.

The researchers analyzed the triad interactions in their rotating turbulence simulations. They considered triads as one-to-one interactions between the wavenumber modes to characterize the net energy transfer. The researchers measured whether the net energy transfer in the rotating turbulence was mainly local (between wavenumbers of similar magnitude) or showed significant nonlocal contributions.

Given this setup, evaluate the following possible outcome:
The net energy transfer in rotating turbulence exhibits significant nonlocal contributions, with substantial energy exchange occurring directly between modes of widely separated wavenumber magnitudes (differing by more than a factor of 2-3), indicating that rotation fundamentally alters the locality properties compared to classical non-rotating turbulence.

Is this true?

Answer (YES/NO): NO